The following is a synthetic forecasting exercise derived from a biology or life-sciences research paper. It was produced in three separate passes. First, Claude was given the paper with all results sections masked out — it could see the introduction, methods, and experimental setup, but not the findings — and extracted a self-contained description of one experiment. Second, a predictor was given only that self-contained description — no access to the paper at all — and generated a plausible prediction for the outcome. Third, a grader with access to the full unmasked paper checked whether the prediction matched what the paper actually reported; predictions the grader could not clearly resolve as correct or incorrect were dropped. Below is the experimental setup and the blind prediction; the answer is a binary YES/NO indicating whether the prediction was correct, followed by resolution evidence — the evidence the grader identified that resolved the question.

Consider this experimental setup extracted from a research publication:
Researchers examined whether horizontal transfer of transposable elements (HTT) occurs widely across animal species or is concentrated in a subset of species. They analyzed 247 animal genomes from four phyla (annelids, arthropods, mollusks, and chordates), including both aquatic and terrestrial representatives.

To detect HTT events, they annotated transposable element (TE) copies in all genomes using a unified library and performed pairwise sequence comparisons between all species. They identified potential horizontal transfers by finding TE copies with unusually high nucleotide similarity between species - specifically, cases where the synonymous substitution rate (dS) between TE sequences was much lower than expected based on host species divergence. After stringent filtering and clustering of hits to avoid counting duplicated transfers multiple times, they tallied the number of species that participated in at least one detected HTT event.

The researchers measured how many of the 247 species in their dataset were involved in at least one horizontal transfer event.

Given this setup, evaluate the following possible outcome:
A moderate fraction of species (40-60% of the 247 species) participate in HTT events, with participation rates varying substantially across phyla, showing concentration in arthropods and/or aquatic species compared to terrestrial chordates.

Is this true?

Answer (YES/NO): NO